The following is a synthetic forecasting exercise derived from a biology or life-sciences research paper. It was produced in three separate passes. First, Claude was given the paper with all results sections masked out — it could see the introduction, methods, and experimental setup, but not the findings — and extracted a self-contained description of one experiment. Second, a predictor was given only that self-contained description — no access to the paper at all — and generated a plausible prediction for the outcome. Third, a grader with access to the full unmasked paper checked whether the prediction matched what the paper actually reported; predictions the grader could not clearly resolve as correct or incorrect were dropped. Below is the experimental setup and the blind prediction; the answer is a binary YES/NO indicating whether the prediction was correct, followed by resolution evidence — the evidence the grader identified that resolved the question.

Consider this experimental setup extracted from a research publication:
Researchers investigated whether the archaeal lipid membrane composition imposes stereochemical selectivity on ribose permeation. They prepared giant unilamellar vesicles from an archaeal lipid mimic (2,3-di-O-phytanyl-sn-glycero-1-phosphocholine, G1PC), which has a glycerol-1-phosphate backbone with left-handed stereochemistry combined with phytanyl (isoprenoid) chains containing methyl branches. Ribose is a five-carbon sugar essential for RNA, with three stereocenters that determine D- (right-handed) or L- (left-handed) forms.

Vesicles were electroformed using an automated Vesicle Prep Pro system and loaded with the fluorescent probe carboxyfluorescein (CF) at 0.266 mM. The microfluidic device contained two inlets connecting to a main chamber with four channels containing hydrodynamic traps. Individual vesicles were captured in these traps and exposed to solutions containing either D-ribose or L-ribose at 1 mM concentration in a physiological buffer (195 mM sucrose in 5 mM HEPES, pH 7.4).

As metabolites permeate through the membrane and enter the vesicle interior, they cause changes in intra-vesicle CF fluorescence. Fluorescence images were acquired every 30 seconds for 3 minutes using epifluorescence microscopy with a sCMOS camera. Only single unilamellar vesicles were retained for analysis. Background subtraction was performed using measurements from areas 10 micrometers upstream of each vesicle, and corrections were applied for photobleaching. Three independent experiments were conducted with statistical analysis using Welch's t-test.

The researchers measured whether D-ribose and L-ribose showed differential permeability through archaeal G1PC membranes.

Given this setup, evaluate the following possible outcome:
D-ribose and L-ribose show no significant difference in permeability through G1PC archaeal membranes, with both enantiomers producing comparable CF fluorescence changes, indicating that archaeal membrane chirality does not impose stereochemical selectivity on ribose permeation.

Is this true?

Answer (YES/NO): NO